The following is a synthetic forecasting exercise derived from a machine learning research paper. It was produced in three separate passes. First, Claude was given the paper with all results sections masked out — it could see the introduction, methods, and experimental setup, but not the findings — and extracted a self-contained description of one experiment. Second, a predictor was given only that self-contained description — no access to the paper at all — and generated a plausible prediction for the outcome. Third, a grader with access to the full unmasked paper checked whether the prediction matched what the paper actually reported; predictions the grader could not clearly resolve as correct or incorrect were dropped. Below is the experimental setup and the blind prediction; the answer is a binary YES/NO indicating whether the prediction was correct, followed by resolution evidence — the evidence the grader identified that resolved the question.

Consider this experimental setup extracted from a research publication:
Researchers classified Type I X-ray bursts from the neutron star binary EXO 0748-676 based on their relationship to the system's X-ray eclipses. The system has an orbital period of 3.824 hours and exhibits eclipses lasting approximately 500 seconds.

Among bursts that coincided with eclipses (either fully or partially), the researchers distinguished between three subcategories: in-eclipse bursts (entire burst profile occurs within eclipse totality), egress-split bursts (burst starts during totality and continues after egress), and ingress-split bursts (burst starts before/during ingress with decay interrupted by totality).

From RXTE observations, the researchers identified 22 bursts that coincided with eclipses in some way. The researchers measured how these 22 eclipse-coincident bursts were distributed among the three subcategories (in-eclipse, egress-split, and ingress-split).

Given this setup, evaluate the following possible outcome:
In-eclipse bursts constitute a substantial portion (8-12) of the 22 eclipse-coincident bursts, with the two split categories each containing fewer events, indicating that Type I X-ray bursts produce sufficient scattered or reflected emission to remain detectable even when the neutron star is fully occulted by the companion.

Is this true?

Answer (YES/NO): YES